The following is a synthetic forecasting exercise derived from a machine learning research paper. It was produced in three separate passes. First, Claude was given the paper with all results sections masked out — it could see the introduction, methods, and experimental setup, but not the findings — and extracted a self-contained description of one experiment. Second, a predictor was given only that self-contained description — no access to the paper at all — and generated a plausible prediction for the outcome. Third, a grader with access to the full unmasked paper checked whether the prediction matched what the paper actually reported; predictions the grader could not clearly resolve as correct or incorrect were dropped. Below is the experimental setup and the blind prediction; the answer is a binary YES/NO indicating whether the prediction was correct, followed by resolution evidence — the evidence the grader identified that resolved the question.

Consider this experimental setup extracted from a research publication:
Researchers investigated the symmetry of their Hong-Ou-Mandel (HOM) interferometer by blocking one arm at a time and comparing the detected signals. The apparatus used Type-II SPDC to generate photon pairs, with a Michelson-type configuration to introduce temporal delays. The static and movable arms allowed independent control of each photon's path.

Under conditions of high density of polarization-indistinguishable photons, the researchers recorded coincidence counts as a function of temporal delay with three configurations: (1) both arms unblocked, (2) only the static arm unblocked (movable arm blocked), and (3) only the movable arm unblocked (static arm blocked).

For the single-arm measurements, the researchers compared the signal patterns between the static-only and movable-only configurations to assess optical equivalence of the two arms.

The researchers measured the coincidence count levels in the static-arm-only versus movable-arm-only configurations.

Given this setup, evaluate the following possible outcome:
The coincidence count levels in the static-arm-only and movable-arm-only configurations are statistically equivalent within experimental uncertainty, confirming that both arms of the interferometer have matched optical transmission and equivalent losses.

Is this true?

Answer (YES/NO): YES